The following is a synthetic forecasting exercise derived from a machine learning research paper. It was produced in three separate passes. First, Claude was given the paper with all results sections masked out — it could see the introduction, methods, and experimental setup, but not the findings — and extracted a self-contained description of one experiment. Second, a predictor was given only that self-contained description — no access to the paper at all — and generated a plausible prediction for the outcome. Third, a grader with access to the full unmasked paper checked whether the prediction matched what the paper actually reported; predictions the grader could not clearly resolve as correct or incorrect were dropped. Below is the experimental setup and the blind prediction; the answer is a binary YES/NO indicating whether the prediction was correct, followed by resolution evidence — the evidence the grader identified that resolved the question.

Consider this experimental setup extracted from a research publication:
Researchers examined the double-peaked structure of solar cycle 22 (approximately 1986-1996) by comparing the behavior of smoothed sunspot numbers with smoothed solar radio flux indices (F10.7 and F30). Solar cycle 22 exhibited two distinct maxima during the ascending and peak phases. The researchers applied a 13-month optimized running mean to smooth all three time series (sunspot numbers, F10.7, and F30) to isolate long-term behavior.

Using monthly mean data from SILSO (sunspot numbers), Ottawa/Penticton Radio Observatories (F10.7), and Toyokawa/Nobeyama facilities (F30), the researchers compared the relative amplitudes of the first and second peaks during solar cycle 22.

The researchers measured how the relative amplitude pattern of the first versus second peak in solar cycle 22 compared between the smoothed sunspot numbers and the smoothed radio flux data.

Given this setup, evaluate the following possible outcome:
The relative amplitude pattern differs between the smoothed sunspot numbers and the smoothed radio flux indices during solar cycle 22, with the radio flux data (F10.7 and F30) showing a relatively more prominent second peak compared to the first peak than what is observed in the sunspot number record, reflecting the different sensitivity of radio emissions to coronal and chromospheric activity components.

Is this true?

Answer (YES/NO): YES